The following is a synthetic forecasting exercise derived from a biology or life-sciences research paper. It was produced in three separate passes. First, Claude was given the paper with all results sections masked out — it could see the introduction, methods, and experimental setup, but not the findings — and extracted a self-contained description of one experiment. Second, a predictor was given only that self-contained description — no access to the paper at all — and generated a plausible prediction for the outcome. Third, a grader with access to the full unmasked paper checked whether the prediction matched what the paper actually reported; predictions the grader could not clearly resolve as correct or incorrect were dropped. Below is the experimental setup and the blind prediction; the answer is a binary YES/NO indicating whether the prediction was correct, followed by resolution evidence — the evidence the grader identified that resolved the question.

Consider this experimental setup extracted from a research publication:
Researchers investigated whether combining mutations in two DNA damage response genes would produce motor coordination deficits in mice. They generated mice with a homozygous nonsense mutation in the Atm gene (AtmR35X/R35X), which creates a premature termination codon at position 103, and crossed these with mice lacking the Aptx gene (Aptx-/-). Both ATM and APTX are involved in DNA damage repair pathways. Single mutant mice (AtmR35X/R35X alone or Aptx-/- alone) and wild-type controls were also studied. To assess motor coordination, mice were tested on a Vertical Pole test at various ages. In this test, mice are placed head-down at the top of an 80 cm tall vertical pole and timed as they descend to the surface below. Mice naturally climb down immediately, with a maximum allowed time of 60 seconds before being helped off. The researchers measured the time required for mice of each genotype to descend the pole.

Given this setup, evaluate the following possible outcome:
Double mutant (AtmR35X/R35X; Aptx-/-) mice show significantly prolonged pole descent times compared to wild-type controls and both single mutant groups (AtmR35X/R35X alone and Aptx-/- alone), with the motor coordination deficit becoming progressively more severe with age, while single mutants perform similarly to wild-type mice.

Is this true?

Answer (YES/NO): YES